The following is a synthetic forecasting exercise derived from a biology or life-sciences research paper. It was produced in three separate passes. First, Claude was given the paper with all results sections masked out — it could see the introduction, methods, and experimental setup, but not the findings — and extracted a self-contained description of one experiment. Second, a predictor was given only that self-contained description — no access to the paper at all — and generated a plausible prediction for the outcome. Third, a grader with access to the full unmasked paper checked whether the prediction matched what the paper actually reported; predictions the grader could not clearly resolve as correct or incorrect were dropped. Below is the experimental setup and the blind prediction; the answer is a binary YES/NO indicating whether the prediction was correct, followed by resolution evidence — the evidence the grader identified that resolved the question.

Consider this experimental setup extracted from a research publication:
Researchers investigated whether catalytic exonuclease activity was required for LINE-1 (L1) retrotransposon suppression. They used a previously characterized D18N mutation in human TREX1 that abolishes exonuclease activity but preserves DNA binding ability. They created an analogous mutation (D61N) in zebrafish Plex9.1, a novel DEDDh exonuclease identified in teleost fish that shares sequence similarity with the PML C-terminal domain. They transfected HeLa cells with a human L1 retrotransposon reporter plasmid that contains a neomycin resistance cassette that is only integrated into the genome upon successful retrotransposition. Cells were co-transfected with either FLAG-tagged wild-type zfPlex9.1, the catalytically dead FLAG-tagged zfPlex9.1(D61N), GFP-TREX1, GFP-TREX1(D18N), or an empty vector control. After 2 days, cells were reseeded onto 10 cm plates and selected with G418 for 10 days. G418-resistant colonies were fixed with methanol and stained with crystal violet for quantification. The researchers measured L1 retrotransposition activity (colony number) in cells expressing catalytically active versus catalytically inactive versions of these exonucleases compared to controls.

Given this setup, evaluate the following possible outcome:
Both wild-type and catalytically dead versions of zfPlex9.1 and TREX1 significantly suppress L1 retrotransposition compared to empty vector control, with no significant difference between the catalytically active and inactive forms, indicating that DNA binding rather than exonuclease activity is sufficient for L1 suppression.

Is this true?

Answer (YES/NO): YES